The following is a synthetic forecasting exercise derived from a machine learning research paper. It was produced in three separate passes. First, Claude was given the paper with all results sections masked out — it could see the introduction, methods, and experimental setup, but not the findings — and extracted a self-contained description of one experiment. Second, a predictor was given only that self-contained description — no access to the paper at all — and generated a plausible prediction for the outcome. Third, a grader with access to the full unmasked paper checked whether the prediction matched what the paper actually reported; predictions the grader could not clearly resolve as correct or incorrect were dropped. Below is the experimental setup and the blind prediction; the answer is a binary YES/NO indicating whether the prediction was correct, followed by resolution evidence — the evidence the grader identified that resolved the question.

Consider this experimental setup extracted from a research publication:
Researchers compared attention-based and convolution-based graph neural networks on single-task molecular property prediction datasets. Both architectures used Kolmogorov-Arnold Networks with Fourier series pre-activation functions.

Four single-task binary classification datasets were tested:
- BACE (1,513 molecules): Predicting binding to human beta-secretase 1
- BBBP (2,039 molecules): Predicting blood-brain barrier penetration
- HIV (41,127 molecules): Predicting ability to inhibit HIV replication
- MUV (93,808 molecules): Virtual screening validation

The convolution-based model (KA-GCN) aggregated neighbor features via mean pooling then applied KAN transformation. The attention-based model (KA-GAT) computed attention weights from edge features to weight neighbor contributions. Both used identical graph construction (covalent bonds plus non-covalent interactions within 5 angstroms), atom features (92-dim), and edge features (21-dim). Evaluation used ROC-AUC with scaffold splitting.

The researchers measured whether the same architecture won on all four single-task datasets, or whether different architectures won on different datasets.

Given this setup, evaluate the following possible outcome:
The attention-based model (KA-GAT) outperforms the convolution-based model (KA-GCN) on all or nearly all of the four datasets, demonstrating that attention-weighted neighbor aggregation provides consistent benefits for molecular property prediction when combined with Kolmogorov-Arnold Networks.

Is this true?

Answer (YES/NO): NO